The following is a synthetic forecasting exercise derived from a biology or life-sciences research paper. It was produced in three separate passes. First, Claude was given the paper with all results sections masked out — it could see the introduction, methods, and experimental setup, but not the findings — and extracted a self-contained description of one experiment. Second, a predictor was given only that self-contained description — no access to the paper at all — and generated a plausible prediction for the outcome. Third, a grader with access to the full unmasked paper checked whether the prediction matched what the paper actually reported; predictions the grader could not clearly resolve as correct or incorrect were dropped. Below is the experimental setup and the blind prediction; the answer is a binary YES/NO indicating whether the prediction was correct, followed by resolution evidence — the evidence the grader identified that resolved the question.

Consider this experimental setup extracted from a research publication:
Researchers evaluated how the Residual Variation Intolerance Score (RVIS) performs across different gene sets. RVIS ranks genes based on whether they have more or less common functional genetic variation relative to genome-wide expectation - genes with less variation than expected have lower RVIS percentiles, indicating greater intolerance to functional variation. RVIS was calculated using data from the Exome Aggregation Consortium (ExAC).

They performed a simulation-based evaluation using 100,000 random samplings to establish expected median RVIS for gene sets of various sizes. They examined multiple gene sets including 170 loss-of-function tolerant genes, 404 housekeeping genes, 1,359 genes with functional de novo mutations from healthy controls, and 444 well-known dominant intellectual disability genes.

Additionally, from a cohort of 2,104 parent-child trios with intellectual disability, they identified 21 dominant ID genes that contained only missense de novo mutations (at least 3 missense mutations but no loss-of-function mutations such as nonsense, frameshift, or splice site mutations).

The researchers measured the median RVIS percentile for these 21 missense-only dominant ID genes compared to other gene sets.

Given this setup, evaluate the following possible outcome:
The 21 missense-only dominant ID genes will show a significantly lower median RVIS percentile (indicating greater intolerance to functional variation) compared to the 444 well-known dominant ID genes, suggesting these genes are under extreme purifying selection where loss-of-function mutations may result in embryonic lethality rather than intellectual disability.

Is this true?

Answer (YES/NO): YES